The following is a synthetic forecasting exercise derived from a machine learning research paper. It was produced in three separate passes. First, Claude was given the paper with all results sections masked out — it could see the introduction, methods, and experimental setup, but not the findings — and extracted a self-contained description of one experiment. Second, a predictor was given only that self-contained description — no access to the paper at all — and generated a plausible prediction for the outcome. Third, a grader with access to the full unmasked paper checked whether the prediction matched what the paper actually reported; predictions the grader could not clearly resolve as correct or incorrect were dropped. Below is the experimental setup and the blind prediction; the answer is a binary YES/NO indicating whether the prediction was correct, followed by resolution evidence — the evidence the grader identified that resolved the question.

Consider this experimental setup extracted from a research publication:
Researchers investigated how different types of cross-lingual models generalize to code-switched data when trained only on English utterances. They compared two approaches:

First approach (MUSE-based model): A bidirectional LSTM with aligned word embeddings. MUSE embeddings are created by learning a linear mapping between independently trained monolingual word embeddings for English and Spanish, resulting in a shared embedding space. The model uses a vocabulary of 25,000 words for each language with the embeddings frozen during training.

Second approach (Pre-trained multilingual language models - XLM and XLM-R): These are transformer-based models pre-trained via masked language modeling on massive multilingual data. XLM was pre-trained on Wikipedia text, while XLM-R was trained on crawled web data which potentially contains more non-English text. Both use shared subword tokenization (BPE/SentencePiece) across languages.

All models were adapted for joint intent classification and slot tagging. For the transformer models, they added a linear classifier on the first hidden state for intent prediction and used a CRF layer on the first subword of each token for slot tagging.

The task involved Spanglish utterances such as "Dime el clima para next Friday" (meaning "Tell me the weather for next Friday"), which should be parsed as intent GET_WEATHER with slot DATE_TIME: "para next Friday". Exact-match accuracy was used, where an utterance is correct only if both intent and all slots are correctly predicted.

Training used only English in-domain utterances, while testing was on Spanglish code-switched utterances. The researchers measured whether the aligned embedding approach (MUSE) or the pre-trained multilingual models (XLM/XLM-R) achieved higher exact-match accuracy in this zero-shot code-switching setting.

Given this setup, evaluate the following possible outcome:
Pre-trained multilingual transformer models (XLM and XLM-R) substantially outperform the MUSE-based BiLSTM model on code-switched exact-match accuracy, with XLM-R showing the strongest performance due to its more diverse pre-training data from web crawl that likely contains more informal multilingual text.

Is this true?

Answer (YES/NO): YES